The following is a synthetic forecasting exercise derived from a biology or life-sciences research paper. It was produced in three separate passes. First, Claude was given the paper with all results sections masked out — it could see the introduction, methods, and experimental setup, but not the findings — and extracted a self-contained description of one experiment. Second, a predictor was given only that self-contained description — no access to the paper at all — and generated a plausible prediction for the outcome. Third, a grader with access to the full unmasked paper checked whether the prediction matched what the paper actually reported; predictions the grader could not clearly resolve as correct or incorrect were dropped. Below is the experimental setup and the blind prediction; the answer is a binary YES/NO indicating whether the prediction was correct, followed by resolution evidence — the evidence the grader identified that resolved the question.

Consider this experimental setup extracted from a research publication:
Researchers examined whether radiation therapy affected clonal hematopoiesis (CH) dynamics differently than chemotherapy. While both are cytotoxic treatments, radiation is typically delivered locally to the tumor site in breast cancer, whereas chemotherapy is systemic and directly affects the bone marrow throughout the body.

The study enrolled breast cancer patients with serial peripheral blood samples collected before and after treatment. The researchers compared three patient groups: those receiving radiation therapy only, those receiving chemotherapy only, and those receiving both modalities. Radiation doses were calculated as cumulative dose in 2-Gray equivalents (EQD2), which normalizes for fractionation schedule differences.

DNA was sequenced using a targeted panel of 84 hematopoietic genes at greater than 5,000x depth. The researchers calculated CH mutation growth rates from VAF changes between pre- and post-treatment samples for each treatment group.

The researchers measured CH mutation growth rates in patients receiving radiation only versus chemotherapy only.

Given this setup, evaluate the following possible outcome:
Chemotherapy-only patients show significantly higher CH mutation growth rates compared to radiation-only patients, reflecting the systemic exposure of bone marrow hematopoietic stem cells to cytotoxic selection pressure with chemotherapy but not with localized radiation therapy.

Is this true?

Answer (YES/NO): YES